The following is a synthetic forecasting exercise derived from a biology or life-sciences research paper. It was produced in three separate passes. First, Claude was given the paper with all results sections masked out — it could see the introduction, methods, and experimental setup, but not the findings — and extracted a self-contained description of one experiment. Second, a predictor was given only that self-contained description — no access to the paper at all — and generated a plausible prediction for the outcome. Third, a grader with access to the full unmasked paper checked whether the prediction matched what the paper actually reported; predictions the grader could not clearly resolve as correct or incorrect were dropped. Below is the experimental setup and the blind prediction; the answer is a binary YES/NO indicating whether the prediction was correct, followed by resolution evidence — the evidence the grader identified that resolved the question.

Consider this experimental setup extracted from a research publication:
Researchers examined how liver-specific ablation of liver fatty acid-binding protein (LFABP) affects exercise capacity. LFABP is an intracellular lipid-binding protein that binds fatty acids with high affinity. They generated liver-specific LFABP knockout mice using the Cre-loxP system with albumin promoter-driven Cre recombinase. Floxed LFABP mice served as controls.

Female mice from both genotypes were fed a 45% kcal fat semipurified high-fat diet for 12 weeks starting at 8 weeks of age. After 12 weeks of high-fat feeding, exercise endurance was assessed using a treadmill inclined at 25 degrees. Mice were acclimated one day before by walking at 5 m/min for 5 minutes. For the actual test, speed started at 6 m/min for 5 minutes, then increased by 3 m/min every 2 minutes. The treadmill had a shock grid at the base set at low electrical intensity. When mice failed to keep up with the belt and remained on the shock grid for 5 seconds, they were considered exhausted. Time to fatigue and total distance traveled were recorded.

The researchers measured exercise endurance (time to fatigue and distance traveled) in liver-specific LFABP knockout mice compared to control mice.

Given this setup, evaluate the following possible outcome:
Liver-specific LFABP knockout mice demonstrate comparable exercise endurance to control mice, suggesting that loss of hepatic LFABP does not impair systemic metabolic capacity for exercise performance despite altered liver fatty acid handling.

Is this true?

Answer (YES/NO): NO